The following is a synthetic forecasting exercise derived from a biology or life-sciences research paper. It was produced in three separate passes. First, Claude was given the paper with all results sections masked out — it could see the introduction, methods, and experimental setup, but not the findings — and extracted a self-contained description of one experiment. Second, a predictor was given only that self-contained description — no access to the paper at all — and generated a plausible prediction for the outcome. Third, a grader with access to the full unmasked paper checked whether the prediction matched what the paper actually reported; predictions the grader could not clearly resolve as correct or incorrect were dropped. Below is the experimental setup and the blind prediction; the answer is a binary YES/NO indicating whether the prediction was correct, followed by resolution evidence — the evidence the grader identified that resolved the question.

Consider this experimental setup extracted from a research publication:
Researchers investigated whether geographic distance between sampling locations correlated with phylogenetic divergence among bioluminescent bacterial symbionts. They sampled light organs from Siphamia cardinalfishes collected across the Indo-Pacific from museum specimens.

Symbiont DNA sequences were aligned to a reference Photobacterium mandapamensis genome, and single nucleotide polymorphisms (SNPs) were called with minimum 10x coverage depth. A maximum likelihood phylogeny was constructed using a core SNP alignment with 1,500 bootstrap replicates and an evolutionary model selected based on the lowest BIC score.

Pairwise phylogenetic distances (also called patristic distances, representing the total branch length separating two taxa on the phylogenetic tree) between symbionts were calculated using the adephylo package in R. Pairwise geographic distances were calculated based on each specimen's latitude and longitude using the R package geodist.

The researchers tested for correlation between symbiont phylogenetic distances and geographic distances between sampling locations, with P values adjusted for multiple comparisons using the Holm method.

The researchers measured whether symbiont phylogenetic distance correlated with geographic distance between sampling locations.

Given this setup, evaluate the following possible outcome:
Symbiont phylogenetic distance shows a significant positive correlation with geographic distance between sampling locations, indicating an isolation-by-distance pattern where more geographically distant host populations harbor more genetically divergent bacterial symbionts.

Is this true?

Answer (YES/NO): NO